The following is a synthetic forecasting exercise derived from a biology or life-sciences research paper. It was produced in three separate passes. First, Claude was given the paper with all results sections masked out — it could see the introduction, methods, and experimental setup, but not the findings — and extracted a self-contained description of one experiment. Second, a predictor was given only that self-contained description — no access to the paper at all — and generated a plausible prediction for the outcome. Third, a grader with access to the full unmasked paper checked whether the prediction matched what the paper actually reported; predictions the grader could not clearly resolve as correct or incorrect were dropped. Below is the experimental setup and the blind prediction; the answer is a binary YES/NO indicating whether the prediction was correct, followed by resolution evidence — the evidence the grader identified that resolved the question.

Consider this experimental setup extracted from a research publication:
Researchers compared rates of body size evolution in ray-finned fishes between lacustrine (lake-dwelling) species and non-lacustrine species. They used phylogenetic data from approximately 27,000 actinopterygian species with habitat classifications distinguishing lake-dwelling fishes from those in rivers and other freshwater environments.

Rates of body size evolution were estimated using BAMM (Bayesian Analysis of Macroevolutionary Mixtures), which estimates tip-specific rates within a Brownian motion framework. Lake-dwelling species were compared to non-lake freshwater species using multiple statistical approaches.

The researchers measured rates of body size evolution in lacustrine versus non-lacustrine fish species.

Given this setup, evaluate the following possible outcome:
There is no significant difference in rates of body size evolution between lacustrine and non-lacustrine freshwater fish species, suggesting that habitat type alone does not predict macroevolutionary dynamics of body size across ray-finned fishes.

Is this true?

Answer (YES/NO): NO